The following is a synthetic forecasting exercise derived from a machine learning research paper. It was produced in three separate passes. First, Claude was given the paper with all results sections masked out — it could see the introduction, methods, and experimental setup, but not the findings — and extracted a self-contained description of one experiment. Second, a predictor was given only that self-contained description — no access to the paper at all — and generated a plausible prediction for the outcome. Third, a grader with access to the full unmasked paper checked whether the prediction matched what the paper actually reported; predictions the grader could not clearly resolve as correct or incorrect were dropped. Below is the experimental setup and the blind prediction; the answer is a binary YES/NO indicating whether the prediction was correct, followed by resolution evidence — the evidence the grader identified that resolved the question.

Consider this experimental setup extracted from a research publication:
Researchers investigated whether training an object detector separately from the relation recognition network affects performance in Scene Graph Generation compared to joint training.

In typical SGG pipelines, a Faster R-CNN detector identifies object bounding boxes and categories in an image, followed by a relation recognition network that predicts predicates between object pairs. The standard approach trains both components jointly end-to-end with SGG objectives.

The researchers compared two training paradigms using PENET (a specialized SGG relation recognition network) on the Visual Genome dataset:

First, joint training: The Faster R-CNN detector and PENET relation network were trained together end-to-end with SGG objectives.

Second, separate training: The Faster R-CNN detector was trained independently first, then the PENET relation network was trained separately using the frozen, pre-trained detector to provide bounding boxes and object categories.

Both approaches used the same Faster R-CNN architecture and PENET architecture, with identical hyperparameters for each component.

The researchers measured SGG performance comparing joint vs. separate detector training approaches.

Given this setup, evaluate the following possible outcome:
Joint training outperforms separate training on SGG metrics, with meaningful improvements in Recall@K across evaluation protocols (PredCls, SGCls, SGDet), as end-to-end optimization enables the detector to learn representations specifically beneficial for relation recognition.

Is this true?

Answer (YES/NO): NO